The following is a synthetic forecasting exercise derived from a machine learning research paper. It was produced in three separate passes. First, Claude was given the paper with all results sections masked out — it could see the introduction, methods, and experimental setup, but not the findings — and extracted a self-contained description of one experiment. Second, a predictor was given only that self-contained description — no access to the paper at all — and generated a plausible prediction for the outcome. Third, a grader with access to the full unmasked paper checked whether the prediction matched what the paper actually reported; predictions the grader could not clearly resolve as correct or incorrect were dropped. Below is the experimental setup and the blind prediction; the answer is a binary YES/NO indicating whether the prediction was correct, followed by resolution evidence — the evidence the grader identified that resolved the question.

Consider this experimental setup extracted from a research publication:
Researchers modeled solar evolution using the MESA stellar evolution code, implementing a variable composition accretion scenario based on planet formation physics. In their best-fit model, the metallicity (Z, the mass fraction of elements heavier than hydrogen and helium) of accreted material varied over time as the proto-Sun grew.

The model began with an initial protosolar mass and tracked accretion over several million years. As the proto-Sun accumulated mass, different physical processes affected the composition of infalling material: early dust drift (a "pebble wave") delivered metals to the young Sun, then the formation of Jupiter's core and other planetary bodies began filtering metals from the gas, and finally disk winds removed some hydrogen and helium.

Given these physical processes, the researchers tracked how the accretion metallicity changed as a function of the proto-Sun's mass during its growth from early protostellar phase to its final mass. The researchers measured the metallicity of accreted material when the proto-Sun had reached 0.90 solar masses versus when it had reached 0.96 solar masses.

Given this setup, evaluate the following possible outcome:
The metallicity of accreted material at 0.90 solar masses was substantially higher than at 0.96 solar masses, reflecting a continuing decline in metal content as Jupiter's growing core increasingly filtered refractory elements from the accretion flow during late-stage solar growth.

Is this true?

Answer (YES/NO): NO